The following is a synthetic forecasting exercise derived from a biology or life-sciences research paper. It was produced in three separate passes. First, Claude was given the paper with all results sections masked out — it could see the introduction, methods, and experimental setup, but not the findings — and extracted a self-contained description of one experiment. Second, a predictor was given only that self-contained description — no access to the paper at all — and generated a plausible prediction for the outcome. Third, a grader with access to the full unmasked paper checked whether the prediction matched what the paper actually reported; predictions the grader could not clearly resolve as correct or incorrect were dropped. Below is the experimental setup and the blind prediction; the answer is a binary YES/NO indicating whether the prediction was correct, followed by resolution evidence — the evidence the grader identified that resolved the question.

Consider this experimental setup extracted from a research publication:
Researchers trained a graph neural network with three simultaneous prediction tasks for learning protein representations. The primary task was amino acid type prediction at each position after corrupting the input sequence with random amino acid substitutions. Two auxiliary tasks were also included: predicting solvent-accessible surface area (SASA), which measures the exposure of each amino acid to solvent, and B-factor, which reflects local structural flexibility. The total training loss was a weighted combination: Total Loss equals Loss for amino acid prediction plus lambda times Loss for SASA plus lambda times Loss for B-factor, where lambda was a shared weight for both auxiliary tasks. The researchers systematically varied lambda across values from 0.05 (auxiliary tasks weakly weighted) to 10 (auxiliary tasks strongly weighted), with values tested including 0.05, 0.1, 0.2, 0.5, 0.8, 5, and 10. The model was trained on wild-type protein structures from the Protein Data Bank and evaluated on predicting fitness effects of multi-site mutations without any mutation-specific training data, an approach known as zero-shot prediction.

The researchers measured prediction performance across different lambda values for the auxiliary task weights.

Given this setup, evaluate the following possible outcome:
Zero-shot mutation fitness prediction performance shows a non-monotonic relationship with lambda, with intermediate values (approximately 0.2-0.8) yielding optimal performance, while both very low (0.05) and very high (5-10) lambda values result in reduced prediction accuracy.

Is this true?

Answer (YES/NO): NO